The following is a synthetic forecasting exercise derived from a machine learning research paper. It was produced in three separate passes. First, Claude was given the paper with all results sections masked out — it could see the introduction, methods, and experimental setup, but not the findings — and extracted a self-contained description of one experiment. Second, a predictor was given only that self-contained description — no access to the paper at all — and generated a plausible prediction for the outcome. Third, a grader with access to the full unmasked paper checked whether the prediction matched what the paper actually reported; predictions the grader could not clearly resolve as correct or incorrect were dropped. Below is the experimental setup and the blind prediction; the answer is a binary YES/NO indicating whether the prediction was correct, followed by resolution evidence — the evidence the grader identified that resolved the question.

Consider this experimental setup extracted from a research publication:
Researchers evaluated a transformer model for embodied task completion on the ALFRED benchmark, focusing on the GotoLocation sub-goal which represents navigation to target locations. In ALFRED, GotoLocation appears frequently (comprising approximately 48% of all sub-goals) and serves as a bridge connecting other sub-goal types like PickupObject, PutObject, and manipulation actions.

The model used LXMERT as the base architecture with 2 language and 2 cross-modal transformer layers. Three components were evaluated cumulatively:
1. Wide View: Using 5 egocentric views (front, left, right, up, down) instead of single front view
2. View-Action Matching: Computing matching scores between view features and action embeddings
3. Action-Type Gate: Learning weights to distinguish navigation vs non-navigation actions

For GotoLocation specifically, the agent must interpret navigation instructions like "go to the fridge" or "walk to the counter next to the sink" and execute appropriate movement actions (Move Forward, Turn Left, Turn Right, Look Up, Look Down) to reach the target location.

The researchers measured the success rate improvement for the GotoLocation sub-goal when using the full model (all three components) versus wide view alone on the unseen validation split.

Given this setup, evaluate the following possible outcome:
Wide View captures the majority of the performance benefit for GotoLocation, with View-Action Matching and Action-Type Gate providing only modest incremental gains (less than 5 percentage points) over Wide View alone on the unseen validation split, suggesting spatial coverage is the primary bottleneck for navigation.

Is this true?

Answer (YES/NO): NO